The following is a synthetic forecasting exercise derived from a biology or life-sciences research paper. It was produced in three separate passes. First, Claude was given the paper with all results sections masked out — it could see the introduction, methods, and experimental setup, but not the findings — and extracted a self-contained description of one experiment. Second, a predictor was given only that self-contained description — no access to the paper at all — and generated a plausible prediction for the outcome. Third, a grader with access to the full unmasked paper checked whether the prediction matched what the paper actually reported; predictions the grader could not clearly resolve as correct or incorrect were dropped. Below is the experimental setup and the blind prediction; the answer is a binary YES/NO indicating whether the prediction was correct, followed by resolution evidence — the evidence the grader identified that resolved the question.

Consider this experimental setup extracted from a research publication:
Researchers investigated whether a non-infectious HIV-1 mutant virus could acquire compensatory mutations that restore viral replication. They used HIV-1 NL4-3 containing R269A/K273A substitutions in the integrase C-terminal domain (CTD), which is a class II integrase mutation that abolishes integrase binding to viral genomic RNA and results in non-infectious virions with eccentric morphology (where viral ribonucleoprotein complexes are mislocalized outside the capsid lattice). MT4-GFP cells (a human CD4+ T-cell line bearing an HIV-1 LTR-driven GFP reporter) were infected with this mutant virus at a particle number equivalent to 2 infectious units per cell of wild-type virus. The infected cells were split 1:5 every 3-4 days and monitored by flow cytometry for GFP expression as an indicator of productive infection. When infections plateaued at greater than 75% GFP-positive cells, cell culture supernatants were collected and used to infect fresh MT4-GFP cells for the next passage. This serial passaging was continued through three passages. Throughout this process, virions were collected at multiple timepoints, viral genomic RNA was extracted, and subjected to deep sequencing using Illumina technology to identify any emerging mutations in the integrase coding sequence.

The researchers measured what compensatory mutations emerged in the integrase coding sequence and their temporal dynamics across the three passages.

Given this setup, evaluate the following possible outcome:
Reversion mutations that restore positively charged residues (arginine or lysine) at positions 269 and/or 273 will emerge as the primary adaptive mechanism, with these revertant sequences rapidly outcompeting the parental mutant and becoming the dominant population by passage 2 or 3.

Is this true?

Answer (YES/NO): NO